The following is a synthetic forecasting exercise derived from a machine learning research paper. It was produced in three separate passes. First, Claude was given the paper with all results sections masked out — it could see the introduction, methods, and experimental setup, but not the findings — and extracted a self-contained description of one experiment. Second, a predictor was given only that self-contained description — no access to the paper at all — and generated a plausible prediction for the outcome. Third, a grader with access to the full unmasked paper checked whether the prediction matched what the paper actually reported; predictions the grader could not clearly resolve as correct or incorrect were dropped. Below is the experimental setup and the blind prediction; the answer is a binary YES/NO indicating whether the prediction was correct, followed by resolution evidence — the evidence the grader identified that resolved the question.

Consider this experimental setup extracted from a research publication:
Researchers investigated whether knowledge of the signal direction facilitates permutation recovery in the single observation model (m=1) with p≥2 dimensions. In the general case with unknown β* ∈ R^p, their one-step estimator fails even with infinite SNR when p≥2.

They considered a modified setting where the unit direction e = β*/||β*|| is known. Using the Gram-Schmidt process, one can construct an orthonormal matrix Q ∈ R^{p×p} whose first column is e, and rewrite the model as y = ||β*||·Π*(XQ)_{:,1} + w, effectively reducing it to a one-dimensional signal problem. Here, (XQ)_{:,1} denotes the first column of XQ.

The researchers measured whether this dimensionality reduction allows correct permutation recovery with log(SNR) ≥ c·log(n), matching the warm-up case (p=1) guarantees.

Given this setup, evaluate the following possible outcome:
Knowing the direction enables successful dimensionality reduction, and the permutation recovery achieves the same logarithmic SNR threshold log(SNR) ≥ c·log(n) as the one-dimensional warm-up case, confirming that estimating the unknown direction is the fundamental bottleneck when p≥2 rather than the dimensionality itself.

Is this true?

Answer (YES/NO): YES